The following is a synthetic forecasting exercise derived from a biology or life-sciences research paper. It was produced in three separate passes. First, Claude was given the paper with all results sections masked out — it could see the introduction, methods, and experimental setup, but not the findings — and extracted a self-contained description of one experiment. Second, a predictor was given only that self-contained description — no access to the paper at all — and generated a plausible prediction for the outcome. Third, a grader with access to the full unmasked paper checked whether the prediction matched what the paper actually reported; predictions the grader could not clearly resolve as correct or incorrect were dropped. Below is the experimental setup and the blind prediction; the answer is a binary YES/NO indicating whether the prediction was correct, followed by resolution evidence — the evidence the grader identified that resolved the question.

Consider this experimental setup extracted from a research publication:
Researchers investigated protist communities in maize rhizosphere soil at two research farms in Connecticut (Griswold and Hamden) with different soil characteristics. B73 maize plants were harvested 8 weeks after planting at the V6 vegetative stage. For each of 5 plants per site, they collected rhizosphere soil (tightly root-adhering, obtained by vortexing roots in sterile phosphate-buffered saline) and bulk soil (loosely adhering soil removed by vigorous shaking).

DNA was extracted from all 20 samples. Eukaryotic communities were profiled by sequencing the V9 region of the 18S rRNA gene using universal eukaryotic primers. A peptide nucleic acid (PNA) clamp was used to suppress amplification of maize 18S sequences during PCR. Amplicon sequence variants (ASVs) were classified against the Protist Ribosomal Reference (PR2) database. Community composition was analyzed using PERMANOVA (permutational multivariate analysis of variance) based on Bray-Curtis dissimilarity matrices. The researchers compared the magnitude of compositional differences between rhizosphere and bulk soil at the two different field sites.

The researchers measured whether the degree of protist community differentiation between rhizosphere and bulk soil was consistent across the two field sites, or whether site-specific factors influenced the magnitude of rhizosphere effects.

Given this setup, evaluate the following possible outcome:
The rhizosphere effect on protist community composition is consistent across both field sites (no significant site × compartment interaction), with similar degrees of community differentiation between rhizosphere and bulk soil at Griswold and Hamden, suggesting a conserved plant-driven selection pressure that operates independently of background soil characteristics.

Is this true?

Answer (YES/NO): NO